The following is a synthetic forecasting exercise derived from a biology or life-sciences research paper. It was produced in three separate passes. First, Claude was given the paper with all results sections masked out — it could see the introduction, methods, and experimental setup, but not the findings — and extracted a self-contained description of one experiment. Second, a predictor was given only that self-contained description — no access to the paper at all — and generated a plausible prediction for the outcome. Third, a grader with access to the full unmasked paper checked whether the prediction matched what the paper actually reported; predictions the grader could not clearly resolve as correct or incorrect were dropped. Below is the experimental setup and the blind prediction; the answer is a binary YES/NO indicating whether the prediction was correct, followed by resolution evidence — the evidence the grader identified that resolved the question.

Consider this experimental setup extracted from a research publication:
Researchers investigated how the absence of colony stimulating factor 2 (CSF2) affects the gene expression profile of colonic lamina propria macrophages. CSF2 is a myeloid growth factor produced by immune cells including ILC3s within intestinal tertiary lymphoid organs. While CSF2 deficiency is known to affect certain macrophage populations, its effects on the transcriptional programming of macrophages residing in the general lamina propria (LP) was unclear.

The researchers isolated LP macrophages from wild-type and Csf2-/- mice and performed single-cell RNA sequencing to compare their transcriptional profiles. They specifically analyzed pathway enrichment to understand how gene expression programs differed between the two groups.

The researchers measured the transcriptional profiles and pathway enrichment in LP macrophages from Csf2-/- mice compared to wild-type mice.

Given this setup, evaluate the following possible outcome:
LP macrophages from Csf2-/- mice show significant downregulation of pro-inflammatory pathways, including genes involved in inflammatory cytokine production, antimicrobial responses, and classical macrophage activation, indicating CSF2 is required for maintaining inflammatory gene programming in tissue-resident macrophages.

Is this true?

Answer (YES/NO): NO